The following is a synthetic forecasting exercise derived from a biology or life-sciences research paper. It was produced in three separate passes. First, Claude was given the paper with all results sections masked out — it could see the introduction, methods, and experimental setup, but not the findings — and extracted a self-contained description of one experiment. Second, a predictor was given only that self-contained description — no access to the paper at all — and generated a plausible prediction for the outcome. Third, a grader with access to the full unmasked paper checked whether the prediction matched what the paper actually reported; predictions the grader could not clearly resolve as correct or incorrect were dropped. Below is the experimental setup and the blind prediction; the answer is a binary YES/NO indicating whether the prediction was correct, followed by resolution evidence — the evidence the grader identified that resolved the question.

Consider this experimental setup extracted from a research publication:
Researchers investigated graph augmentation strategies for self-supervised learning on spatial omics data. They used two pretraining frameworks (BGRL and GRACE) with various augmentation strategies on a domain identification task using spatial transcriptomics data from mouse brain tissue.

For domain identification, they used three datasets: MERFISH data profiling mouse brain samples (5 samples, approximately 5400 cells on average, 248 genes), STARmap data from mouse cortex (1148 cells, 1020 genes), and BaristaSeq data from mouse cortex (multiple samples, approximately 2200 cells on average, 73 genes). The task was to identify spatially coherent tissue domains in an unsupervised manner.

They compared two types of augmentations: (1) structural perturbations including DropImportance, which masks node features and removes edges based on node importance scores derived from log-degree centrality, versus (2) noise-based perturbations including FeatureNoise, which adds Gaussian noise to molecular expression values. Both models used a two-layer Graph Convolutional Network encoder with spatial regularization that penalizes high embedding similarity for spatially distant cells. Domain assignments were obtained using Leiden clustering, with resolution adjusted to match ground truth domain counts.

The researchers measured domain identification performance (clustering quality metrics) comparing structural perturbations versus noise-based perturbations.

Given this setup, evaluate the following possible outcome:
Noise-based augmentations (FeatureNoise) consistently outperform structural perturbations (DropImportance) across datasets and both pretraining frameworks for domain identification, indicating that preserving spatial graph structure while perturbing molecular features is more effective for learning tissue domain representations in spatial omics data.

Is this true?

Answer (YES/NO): NO